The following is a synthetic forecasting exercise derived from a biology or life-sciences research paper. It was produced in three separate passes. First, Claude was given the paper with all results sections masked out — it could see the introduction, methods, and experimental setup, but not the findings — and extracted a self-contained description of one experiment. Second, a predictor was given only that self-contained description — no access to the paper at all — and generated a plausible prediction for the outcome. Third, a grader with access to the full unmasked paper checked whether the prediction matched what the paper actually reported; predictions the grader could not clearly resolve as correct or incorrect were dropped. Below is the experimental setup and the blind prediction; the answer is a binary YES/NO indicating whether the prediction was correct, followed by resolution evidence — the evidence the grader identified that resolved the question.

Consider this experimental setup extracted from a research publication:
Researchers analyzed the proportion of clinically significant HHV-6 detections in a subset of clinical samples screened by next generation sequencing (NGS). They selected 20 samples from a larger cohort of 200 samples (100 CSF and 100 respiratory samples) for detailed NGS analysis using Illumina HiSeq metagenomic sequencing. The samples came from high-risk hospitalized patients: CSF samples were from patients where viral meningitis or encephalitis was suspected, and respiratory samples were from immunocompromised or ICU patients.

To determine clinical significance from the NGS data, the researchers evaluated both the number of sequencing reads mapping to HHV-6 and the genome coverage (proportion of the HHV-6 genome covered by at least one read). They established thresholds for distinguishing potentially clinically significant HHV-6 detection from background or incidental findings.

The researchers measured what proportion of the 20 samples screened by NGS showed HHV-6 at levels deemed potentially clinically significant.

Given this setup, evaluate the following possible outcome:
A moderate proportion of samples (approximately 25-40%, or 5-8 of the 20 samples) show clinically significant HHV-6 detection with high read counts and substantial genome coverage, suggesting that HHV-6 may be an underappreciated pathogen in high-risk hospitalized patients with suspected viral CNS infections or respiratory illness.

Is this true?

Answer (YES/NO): NO